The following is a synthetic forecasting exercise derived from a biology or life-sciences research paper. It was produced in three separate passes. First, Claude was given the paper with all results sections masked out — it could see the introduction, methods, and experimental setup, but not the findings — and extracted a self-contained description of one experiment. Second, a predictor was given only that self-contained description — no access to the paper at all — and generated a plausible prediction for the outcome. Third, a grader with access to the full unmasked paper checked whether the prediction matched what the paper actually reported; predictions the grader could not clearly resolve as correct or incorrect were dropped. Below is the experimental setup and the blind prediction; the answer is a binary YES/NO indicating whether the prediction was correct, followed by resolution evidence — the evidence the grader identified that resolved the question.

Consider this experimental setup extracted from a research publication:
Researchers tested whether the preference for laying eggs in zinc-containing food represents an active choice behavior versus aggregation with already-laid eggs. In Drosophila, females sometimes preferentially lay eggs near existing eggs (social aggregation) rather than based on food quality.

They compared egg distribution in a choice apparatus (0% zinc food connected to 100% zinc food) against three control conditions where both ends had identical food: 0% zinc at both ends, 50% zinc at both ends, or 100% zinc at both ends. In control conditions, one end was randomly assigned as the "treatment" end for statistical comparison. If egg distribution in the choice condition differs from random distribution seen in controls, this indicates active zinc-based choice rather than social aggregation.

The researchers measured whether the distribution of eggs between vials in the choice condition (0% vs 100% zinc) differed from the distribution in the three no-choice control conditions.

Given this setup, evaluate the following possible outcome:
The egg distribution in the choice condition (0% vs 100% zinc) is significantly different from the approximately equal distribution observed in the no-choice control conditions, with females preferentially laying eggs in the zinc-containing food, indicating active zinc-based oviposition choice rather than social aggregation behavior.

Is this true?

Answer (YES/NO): YES